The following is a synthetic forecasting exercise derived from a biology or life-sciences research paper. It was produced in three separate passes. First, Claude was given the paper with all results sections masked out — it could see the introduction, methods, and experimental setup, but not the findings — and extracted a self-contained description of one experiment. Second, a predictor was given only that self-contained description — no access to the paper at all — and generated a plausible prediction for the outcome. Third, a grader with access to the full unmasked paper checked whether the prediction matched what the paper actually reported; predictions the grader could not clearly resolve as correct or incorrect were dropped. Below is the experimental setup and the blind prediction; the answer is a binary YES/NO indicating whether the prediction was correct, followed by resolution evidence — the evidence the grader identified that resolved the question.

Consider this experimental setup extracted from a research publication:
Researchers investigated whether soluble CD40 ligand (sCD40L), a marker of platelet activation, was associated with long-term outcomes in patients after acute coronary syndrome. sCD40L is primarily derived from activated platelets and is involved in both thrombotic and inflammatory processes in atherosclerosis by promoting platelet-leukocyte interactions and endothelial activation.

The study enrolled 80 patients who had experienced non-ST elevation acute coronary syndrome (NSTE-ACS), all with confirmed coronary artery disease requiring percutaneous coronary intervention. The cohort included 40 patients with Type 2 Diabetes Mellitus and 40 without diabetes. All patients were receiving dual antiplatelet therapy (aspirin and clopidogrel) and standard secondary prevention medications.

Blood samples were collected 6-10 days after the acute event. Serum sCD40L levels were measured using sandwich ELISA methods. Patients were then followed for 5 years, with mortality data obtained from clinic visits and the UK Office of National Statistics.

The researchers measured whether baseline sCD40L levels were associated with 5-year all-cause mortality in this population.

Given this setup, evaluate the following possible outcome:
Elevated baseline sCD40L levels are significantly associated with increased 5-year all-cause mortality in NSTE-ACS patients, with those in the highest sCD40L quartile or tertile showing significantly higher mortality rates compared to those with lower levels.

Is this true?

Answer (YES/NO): NO